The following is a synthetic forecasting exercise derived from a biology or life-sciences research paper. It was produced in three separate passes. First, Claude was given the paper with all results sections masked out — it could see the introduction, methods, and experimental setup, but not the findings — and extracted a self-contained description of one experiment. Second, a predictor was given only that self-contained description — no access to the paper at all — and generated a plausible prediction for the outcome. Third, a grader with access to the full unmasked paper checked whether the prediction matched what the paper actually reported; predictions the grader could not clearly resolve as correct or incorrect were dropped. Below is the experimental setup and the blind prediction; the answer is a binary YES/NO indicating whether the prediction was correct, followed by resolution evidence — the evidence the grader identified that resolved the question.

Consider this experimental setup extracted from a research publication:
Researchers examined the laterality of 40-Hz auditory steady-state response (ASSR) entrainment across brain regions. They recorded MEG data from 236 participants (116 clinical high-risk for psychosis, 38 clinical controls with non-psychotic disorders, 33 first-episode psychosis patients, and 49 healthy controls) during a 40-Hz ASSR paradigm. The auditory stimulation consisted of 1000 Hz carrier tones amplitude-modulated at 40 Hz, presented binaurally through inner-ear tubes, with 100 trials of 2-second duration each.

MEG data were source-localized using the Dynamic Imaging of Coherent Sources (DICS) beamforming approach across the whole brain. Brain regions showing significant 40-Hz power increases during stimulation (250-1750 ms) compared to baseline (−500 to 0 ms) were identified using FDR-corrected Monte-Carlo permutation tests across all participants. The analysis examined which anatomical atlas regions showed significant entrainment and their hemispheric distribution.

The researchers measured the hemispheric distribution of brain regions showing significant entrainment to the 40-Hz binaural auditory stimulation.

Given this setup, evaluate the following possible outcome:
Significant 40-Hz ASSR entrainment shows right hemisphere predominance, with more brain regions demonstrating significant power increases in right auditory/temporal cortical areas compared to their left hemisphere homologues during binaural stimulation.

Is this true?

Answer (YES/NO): YES